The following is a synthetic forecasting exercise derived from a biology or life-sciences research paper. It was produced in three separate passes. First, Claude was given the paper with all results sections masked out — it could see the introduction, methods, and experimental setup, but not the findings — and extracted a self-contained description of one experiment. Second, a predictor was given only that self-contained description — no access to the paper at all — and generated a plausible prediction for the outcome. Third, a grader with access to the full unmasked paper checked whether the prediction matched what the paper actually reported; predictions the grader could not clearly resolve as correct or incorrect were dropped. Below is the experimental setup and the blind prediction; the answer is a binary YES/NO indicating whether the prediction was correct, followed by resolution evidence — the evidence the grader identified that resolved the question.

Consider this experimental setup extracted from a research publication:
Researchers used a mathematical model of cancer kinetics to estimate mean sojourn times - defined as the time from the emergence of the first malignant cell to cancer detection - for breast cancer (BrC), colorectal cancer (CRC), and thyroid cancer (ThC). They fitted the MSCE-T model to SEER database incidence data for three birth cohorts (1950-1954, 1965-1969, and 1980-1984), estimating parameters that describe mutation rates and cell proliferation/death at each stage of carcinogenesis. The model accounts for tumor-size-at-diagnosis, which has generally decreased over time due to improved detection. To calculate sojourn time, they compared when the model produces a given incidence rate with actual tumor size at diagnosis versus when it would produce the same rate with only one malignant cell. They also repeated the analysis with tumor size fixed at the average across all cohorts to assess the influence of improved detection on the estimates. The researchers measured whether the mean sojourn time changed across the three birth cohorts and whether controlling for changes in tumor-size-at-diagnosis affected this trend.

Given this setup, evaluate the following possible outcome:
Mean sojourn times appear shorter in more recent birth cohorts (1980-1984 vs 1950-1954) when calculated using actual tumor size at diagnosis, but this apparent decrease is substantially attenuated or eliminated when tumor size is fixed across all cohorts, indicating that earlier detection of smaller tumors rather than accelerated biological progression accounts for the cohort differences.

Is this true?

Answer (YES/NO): NO